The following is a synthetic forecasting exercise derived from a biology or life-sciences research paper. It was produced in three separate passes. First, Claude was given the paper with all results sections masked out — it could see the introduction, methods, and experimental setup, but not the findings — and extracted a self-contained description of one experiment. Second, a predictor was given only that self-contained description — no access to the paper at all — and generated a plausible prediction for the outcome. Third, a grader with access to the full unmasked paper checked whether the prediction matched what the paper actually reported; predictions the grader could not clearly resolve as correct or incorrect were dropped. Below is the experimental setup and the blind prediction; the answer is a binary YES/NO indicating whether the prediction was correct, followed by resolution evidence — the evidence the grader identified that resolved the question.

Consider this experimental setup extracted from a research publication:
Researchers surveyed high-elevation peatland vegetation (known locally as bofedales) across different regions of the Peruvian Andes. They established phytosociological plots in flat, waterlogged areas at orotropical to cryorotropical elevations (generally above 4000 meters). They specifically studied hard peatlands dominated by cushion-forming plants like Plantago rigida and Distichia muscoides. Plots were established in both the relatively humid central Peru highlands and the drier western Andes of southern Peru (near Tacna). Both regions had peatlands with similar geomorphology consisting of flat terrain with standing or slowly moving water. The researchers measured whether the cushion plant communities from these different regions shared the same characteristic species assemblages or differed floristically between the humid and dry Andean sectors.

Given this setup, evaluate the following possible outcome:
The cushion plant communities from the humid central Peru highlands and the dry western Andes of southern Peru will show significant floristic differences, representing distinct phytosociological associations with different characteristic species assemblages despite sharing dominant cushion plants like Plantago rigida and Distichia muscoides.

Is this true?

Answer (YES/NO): YES